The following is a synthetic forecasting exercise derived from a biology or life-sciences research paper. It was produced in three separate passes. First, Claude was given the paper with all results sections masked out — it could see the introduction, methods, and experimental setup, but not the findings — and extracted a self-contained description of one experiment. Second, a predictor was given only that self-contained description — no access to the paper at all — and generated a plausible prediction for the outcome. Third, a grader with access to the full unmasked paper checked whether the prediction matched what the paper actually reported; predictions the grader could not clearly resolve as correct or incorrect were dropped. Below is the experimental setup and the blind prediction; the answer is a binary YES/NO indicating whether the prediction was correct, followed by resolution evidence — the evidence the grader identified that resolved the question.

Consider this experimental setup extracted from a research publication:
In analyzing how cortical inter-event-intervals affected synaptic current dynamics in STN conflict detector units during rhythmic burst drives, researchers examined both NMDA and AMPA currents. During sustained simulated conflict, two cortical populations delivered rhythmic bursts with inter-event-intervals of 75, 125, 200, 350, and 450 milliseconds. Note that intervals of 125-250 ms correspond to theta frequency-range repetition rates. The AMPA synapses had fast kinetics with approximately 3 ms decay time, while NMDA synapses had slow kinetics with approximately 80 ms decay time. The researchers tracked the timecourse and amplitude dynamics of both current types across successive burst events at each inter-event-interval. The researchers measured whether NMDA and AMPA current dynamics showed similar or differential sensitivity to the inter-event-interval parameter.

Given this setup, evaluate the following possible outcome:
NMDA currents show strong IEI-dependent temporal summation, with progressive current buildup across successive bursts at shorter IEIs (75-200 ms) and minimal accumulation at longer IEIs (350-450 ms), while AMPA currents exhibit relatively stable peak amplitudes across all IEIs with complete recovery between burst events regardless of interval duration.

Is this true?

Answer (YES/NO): NO